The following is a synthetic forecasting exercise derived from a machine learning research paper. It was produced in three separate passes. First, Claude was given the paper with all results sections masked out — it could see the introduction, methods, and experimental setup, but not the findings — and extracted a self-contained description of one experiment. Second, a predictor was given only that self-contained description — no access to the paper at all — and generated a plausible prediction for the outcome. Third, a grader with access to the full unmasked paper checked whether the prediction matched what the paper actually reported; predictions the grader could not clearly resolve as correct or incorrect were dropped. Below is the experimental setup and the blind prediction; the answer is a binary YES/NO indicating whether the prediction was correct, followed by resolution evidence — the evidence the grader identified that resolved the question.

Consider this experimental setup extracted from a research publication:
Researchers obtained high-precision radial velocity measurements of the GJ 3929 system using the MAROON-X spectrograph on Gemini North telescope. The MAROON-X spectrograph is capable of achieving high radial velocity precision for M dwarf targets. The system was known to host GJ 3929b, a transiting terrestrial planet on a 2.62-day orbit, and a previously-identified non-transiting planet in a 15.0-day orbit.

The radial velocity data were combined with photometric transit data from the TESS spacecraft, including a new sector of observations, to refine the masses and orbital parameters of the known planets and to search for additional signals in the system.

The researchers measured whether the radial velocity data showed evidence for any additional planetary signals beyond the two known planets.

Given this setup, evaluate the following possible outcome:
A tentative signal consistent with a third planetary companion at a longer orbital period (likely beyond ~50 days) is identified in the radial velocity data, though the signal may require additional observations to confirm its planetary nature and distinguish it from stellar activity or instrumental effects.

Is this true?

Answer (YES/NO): NO